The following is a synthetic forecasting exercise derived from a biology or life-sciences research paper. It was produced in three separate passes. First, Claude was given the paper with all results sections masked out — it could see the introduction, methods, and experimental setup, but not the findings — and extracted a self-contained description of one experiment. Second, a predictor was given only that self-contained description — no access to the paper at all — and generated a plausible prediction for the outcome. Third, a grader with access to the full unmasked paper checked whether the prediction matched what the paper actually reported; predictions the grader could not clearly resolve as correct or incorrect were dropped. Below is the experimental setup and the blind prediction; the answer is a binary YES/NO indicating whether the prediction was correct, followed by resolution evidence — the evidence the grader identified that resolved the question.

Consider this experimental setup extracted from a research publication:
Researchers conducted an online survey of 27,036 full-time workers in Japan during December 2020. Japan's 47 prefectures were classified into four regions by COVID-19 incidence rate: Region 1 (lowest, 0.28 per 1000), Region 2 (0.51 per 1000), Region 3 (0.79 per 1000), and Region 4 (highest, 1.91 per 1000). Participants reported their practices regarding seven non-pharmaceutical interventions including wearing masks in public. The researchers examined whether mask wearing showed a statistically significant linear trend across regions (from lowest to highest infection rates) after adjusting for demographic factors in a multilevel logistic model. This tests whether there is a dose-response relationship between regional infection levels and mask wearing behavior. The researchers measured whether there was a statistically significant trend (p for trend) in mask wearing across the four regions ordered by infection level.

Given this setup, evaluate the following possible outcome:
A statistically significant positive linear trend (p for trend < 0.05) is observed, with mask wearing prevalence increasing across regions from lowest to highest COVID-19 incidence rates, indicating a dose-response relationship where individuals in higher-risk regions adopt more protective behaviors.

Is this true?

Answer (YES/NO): NO